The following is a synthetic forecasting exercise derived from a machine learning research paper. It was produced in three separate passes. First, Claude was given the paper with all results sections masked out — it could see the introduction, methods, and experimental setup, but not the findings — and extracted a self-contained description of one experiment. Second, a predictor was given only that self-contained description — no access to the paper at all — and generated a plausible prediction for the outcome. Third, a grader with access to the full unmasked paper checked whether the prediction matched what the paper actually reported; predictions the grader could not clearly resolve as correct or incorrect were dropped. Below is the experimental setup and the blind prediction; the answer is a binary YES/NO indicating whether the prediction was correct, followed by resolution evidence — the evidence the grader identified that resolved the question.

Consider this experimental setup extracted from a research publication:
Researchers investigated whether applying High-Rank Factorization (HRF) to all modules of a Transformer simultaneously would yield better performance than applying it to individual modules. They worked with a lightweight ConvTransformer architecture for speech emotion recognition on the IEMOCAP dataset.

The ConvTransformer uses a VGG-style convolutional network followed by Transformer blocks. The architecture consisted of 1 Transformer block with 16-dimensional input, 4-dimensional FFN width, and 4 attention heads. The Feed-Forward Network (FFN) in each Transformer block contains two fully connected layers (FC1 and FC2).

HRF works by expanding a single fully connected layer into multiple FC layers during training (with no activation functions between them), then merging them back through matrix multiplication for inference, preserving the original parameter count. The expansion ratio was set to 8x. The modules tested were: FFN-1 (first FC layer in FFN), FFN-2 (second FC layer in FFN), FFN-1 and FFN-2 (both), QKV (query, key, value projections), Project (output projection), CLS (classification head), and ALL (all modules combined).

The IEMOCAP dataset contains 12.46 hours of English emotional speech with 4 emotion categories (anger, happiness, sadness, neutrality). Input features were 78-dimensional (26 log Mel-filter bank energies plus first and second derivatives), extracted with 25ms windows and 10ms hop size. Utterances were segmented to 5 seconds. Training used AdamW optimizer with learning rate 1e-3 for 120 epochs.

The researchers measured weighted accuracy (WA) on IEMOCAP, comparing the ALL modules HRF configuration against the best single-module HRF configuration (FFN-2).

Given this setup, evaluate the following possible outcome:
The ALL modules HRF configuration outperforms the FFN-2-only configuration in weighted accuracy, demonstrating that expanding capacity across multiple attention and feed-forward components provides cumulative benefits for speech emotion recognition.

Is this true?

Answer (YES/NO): NO